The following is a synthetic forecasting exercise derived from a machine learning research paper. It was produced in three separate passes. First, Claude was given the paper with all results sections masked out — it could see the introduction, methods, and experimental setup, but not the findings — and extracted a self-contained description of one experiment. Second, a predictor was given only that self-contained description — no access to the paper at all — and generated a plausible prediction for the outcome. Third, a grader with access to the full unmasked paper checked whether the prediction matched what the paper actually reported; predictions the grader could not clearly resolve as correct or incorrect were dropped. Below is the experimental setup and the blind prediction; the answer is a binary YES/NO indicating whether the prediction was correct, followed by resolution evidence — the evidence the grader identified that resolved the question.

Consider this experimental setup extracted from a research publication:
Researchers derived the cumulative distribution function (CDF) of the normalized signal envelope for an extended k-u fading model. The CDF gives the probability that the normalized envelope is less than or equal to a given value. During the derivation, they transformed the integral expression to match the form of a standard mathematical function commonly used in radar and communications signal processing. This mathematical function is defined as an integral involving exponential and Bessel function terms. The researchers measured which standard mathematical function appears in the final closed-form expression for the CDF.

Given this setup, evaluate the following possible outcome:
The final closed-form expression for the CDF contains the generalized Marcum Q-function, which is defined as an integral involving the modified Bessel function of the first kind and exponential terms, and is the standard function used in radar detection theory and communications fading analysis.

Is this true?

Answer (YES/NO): YES